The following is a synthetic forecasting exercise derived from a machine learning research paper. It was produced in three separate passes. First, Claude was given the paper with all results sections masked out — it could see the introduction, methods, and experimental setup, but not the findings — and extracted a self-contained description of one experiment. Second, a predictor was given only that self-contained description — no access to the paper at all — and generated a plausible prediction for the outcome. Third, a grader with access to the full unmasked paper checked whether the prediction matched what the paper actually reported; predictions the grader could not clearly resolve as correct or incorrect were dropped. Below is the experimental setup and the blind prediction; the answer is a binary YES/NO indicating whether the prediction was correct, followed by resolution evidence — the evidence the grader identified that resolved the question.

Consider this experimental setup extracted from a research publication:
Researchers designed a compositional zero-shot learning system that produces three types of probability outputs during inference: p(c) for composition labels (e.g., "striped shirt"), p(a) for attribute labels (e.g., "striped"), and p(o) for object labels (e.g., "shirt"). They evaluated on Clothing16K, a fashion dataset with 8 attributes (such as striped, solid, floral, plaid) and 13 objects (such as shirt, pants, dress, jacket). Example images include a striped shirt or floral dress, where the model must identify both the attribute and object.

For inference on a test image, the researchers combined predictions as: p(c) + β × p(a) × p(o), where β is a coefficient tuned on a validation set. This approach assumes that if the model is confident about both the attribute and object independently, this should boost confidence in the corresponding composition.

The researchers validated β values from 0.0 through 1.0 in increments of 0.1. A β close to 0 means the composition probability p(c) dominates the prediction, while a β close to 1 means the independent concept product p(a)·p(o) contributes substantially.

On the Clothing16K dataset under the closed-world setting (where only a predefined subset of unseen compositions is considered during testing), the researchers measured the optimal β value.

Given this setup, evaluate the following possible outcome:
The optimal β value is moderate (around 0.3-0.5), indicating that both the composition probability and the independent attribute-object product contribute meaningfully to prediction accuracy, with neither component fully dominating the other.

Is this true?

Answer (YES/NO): NO